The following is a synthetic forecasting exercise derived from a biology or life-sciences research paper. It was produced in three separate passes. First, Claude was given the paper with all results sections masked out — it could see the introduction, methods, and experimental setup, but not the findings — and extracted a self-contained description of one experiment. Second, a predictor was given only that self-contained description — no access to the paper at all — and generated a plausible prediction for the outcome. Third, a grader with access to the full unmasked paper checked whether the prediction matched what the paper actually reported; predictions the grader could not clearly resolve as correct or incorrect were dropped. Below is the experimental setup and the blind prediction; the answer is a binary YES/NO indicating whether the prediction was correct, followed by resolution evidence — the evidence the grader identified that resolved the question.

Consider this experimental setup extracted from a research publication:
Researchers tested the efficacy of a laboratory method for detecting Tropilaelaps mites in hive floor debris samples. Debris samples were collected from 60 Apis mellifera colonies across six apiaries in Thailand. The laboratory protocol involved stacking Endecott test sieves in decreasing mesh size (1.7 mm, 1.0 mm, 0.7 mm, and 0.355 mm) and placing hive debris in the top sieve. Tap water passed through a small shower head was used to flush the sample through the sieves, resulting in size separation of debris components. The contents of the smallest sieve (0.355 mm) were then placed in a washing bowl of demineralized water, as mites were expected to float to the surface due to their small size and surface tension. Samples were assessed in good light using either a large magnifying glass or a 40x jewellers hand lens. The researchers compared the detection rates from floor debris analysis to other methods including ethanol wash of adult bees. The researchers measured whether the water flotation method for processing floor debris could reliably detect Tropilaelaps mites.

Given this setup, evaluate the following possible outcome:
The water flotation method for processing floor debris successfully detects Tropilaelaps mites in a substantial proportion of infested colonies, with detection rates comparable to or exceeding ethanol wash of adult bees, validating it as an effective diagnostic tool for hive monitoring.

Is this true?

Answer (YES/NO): NO